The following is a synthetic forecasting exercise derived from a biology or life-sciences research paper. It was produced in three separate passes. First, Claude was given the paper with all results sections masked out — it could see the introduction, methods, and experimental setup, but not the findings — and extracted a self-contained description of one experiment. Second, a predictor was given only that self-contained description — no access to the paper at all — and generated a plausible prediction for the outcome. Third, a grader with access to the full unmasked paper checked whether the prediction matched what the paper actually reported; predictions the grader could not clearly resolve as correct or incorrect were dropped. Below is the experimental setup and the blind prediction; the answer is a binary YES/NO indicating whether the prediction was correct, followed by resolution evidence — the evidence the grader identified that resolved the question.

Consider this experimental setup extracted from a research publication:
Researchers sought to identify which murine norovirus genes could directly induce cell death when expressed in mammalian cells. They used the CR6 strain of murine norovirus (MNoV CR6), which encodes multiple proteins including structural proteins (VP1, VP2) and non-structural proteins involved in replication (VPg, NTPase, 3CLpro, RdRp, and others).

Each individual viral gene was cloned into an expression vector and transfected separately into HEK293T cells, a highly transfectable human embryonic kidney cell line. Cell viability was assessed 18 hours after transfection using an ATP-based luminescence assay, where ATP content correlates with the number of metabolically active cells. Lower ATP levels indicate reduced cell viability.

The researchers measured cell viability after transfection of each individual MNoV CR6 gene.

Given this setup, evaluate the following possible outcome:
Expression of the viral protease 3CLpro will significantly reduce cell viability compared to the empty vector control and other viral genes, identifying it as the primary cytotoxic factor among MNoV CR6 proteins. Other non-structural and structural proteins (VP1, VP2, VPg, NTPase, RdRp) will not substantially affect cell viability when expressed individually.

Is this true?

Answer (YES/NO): NO